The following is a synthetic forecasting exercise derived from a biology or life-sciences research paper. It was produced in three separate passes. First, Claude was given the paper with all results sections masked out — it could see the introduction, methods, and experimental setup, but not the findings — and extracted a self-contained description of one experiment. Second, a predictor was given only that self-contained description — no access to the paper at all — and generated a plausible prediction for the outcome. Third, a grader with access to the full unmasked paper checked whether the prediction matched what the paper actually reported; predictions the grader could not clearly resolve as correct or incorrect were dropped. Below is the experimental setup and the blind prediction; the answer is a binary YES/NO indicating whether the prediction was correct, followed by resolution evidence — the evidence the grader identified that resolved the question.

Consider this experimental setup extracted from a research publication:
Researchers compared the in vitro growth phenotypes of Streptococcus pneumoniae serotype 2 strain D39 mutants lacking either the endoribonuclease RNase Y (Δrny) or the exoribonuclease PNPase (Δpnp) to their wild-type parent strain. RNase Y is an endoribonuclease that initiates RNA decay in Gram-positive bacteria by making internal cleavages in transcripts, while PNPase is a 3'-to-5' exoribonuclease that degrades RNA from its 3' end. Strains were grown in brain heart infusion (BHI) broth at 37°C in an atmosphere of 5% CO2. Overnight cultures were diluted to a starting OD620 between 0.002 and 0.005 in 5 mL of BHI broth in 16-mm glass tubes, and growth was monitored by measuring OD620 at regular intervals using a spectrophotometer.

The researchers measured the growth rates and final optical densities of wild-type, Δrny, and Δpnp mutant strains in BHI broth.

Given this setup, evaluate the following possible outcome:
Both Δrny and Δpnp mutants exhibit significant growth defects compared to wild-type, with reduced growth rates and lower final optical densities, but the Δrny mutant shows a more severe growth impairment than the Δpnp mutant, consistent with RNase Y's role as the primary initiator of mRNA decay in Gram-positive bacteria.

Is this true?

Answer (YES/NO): NO